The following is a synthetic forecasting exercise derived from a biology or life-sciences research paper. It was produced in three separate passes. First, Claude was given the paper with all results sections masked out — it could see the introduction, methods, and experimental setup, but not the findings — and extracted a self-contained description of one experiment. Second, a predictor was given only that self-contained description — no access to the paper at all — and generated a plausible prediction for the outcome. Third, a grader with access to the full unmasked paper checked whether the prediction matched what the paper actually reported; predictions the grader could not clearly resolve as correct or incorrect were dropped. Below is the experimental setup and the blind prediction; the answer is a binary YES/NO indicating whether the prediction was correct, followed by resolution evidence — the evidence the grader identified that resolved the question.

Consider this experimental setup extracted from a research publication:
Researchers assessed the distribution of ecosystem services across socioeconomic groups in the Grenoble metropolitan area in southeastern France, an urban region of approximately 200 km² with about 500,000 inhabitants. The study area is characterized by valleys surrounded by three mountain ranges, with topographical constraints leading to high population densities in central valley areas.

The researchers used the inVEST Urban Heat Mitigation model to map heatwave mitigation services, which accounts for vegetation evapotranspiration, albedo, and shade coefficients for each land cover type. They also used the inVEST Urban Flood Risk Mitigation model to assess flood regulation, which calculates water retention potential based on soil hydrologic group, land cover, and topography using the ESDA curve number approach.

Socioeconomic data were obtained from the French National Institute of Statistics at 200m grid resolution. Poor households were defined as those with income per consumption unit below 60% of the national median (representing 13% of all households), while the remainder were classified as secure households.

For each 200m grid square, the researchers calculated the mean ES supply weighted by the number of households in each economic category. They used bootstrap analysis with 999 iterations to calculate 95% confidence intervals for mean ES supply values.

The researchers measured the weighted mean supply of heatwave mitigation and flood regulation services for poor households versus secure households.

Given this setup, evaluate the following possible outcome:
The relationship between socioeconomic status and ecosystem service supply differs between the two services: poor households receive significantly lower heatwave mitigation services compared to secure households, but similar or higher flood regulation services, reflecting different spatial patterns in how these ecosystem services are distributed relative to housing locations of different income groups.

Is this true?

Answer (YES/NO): NO